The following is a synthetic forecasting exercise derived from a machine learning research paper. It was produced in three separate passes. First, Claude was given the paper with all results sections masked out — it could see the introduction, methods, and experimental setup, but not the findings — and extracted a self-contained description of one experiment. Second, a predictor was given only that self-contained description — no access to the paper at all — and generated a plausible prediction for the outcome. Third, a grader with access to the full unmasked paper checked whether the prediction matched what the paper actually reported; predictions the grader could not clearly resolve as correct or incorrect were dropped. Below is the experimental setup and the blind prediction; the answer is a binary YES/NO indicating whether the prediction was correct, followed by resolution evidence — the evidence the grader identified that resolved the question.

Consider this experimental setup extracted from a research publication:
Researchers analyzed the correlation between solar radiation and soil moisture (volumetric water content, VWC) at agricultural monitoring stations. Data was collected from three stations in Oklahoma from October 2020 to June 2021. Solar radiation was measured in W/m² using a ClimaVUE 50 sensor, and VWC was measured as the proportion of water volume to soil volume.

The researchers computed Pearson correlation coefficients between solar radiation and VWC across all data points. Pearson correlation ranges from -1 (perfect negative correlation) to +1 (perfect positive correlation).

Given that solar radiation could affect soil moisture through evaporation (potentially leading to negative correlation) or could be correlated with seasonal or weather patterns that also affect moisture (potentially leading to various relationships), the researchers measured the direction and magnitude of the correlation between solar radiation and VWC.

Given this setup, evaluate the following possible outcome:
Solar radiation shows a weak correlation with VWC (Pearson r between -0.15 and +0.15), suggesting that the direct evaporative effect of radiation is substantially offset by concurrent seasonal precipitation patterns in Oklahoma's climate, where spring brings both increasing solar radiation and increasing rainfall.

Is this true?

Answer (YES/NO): YES